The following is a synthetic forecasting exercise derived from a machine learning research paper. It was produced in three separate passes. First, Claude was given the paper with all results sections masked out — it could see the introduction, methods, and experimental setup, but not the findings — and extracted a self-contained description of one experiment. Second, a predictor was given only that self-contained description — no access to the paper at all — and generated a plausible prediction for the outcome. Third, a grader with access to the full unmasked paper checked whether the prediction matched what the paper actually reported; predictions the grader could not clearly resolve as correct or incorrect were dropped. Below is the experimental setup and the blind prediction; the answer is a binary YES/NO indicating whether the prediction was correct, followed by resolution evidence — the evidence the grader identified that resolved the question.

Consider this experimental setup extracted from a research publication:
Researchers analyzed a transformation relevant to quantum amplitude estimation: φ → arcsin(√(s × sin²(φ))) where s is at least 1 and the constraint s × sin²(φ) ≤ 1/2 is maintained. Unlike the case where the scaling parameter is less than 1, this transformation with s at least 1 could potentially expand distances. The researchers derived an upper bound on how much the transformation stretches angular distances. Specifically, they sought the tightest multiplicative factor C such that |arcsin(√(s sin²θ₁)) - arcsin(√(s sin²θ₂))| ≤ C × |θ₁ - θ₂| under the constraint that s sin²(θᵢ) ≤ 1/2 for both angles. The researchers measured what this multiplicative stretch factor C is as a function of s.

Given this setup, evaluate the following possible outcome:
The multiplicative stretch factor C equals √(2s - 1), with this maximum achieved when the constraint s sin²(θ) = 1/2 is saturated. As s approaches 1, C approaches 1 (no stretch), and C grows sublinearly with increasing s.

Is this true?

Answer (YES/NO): NO